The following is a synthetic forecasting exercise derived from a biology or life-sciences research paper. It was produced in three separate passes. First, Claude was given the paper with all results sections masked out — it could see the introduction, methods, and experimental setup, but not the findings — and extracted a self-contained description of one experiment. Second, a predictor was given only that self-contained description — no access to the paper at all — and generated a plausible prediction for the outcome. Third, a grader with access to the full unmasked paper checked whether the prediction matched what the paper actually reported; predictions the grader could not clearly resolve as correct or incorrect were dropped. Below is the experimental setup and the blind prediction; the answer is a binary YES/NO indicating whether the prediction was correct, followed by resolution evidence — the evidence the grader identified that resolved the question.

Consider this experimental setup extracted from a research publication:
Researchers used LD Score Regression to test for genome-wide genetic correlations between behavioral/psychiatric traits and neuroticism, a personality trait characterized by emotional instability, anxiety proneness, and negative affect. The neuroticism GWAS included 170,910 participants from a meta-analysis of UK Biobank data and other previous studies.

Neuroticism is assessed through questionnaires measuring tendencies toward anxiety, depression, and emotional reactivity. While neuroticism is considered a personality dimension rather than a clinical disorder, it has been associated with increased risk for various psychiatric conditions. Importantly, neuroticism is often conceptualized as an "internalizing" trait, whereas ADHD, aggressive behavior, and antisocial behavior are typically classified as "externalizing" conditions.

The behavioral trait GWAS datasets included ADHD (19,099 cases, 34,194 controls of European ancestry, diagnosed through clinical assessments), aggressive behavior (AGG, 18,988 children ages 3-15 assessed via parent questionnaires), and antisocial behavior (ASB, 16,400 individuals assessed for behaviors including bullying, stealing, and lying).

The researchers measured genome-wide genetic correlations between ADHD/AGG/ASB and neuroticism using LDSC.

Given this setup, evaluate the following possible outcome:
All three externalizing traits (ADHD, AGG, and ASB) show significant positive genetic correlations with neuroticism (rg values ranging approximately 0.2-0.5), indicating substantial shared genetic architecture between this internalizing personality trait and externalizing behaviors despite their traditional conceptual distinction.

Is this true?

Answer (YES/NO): NO